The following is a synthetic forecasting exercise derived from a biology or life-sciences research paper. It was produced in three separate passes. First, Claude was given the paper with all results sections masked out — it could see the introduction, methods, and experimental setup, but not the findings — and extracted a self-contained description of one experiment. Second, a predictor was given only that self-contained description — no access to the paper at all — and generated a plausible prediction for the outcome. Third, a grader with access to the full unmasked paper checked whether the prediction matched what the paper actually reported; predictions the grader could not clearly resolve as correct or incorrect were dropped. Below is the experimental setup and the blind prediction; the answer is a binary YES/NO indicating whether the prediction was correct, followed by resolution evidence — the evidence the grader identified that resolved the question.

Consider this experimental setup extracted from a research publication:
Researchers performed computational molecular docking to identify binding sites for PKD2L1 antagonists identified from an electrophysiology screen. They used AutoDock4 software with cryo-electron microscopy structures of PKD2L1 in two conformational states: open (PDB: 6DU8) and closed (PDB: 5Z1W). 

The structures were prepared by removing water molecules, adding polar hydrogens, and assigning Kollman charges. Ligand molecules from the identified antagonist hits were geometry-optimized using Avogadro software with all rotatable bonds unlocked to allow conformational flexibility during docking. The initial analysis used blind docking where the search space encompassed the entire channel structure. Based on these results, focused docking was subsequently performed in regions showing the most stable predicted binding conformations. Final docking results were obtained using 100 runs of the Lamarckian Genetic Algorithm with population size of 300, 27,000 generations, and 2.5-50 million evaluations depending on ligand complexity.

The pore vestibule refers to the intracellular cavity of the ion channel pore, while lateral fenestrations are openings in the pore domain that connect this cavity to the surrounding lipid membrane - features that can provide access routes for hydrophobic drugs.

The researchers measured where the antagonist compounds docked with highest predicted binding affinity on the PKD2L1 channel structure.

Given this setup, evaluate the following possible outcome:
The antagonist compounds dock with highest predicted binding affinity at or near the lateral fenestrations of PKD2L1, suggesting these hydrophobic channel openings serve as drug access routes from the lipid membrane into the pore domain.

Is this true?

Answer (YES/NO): YES